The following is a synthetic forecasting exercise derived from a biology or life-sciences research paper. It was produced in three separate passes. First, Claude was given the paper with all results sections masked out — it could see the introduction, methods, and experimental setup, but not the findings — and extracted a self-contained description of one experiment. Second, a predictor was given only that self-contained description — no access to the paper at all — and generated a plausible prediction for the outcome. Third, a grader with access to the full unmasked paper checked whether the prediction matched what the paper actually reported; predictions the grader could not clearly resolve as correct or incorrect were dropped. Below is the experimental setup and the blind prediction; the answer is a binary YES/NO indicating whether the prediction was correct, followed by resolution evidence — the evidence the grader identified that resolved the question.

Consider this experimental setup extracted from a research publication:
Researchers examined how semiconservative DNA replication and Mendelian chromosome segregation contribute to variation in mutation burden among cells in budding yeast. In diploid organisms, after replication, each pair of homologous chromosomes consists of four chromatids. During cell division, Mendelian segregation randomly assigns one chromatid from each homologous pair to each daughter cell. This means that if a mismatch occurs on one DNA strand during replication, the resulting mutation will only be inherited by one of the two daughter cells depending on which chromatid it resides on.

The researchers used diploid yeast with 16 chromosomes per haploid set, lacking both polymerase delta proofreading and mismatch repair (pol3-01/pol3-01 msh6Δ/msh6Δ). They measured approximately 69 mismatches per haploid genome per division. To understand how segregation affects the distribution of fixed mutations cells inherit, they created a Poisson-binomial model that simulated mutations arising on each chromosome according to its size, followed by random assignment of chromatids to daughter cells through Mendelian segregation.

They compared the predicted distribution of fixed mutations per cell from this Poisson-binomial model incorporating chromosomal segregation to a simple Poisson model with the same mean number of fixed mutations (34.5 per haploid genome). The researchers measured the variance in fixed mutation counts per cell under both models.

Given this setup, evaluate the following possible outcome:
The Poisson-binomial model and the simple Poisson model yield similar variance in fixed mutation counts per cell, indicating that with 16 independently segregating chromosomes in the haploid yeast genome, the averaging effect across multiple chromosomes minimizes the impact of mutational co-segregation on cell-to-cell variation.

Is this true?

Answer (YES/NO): NO